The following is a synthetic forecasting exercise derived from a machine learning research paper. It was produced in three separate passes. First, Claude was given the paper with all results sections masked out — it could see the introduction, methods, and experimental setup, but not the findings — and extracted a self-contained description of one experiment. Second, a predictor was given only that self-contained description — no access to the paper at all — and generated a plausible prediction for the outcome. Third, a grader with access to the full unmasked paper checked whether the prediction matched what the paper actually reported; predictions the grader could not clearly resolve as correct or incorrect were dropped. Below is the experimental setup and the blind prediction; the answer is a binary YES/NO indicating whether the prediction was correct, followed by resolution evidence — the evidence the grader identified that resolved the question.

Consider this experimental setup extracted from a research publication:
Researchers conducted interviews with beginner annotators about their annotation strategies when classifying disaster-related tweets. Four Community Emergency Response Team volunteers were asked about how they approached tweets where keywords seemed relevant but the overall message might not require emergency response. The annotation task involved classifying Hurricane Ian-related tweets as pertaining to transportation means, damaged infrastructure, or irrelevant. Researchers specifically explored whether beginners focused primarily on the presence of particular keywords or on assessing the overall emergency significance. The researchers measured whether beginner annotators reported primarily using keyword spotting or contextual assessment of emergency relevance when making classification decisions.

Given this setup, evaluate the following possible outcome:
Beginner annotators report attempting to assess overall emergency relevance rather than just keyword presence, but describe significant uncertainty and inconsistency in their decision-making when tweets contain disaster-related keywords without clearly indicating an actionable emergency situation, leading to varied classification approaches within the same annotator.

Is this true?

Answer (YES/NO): NO